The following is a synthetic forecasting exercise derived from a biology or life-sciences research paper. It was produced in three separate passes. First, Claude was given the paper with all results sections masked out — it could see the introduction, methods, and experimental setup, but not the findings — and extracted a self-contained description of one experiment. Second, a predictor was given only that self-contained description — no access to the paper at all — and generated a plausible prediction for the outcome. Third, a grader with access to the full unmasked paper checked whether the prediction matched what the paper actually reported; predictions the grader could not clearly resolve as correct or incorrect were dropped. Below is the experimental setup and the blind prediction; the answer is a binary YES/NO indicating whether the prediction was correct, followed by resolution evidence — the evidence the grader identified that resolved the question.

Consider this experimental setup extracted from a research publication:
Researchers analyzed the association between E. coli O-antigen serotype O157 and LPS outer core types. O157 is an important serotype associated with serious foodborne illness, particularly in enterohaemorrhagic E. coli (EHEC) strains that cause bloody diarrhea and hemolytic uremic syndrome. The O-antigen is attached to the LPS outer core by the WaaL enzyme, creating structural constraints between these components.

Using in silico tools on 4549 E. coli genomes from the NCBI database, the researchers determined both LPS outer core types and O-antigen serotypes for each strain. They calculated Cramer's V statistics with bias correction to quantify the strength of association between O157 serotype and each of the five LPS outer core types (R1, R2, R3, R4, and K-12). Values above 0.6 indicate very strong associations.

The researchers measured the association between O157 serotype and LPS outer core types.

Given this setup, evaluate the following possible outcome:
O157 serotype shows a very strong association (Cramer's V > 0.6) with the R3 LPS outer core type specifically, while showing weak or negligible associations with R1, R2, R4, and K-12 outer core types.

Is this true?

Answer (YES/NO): NO